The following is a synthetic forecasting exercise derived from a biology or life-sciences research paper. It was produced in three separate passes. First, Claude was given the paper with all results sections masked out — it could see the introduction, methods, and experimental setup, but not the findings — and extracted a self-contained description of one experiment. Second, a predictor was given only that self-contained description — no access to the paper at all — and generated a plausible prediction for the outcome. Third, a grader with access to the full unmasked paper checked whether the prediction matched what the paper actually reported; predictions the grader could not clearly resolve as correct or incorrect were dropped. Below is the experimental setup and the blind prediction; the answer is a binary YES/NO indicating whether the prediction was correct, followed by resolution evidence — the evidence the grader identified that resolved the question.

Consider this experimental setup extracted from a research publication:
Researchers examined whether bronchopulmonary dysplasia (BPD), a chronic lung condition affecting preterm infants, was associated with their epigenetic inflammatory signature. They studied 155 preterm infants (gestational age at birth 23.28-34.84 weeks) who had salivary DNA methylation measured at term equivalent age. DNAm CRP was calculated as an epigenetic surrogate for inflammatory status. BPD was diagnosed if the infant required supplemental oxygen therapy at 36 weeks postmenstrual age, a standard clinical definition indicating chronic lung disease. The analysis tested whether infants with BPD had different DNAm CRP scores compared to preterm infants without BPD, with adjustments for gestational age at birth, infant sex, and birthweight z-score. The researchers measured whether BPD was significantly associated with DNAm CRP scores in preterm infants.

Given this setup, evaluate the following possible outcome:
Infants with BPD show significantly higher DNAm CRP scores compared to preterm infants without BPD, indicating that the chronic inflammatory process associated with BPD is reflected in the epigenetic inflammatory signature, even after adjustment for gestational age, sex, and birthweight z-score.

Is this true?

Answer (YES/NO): YES